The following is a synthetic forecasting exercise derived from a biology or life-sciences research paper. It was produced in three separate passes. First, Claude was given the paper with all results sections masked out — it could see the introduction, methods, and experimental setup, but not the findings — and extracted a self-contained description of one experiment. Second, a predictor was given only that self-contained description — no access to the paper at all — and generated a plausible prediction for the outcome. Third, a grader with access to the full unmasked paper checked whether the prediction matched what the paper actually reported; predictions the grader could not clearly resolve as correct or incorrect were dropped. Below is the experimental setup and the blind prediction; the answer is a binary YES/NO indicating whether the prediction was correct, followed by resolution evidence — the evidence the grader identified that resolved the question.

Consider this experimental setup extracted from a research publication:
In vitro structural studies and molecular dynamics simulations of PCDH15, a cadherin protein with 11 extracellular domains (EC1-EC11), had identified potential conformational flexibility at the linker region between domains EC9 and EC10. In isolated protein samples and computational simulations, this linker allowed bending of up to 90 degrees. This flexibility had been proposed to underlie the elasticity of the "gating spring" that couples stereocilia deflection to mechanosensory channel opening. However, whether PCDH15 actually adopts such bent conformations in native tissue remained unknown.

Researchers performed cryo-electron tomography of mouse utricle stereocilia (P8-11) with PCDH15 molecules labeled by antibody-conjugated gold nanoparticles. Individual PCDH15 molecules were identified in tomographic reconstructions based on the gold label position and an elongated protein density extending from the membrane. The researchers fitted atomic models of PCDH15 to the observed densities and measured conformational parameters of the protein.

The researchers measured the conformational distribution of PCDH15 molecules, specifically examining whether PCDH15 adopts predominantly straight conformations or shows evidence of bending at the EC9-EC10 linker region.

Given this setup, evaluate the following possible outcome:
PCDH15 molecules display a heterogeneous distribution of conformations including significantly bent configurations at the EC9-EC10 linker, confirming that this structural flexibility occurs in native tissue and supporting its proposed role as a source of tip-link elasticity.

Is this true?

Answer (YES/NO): NO